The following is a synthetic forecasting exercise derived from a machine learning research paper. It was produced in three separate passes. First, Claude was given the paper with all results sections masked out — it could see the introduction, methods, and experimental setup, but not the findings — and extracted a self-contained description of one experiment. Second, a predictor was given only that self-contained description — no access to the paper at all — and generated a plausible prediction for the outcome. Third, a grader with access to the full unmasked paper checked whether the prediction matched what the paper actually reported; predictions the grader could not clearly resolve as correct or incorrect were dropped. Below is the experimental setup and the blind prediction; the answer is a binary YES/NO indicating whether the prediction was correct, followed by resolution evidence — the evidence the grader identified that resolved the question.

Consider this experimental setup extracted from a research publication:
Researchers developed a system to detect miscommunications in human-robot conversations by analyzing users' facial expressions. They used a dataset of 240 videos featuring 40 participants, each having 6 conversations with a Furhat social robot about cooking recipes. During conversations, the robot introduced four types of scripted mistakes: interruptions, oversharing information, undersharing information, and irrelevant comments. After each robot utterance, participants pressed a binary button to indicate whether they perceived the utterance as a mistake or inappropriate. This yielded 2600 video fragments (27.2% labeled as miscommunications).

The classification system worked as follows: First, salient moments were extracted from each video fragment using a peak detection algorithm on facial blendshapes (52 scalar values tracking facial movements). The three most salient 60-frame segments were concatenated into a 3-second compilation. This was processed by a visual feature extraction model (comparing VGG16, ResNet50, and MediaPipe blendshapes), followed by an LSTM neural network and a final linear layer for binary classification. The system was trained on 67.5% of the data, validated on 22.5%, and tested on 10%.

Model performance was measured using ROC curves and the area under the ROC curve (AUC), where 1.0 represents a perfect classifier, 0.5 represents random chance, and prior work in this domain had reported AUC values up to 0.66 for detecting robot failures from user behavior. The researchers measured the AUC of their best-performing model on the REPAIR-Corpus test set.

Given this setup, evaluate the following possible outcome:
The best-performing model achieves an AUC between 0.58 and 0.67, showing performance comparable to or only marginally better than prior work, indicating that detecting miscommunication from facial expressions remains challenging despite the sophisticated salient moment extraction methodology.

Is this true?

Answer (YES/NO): NO